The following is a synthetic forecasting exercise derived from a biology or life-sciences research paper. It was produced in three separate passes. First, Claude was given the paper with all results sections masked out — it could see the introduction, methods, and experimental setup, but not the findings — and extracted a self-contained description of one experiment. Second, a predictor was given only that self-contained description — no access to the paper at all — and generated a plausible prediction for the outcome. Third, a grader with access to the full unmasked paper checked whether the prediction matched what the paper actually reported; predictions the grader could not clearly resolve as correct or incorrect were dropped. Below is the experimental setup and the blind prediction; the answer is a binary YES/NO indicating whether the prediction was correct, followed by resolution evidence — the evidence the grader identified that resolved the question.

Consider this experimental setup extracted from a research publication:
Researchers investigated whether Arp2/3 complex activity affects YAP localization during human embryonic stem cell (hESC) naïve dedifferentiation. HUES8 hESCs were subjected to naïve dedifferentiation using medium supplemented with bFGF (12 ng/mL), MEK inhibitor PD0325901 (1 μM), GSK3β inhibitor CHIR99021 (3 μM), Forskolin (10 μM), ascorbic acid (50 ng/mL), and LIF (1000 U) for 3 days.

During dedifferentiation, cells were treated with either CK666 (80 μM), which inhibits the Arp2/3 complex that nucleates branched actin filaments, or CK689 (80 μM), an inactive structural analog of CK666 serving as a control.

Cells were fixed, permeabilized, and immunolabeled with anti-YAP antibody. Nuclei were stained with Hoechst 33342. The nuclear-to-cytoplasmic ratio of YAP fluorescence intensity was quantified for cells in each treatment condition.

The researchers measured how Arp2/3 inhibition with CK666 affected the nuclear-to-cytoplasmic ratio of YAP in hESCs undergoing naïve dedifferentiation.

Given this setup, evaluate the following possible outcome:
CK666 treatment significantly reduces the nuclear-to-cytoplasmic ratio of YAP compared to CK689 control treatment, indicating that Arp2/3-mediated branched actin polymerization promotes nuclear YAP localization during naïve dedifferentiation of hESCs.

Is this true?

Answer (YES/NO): YES